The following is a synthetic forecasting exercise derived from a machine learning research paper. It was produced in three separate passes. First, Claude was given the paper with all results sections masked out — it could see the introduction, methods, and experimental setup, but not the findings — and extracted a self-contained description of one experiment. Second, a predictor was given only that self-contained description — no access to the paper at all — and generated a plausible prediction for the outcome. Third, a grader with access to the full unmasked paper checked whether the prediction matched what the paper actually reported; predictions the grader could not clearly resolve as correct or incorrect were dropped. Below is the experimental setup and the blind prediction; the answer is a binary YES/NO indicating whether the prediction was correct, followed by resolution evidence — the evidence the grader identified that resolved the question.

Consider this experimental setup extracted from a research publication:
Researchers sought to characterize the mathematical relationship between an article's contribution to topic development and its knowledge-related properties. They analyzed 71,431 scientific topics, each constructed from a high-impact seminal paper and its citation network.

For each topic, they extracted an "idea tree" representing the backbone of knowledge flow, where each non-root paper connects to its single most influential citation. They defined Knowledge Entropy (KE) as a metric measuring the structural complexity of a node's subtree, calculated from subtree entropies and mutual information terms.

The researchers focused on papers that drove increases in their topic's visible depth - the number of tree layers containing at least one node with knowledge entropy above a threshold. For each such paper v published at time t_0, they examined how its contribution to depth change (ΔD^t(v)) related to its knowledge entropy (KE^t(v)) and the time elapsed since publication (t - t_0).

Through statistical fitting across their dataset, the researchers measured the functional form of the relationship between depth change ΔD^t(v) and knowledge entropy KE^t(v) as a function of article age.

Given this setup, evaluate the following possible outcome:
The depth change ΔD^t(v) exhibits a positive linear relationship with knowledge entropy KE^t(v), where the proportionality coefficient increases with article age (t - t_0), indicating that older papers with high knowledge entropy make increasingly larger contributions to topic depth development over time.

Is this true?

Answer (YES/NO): NO